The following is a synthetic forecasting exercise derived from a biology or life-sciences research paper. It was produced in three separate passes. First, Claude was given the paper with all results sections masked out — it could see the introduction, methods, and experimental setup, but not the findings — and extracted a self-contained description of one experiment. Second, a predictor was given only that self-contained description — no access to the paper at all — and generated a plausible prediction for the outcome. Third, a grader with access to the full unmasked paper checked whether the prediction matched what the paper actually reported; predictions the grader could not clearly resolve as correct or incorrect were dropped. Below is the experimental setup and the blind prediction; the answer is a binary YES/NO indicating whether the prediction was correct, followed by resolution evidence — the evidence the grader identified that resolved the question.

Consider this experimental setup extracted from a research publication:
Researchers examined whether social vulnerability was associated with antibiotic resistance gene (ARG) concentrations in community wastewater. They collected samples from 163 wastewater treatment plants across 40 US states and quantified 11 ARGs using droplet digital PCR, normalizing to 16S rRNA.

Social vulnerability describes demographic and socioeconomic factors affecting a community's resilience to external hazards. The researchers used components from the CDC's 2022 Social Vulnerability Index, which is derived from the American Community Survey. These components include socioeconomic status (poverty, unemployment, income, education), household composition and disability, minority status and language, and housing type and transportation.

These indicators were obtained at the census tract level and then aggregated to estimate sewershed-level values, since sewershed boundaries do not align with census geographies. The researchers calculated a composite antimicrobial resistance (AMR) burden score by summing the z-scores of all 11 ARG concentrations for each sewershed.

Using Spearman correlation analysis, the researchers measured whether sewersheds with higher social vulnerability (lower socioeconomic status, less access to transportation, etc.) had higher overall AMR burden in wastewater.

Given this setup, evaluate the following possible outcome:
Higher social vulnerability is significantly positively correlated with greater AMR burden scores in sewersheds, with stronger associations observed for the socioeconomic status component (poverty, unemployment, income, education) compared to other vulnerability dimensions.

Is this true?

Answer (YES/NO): NO